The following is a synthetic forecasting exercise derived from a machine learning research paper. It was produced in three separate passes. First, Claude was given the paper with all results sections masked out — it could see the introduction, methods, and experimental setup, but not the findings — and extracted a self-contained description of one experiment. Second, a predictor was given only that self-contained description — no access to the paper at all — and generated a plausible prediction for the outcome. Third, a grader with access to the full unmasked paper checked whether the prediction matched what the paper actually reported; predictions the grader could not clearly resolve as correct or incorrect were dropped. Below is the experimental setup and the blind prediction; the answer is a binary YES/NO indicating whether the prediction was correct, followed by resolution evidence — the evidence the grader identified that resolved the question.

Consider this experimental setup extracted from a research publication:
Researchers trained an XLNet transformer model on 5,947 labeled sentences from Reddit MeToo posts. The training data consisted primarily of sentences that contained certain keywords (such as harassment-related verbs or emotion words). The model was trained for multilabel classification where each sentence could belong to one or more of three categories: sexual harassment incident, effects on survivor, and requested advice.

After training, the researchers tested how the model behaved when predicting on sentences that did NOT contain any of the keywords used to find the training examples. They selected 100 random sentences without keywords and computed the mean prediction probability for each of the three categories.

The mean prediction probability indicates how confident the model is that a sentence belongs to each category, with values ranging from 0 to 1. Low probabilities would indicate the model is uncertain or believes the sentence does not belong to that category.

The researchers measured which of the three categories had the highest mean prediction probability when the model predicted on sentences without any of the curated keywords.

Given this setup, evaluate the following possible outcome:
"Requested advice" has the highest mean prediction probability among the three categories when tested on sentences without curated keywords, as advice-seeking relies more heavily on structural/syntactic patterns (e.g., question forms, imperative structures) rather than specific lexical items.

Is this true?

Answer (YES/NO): NO